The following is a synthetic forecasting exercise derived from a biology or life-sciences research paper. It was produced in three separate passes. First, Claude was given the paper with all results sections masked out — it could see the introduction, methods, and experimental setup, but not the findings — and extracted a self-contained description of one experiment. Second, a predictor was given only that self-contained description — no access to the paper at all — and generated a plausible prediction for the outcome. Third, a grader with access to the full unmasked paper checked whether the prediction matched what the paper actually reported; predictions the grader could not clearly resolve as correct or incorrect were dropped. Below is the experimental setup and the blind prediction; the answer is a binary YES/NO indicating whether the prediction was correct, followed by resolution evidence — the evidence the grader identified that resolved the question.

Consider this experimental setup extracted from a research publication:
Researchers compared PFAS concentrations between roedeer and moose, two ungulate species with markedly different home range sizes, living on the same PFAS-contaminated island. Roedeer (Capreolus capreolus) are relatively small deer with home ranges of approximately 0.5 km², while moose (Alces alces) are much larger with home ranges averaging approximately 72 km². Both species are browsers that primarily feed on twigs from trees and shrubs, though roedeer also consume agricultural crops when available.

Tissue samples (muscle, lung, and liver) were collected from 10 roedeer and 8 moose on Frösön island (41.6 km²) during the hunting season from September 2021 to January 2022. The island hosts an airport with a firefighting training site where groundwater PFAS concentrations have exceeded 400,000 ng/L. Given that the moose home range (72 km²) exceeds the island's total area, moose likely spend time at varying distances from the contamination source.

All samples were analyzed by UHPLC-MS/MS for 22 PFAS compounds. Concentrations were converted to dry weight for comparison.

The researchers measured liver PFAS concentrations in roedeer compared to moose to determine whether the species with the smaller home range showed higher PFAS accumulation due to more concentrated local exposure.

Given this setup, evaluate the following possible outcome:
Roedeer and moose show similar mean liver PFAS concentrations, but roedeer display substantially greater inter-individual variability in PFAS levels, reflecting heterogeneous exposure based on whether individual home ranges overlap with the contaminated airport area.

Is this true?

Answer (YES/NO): NO